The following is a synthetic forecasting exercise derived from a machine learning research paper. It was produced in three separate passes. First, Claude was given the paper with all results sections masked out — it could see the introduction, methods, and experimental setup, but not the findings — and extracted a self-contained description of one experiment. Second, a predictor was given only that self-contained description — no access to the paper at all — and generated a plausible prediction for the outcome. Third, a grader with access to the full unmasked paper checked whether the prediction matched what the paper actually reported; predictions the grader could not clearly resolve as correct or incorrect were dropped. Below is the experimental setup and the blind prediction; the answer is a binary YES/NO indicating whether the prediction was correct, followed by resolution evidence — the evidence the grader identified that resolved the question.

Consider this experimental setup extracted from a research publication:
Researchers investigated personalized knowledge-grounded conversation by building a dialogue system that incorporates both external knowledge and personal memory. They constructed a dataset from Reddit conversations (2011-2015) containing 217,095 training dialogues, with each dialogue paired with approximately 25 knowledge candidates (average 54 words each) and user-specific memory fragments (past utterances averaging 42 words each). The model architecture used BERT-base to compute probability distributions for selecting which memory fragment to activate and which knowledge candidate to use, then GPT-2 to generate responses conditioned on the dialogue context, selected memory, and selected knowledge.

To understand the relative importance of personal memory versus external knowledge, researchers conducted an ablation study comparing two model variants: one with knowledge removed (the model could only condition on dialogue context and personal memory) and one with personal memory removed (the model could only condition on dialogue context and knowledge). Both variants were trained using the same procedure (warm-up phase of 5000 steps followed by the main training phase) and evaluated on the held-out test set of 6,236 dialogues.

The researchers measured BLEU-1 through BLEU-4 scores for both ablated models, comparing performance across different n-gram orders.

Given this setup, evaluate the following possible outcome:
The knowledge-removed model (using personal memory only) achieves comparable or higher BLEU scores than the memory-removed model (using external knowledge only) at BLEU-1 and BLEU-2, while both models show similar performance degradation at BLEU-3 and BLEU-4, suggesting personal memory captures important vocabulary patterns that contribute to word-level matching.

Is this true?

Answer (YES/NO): NO